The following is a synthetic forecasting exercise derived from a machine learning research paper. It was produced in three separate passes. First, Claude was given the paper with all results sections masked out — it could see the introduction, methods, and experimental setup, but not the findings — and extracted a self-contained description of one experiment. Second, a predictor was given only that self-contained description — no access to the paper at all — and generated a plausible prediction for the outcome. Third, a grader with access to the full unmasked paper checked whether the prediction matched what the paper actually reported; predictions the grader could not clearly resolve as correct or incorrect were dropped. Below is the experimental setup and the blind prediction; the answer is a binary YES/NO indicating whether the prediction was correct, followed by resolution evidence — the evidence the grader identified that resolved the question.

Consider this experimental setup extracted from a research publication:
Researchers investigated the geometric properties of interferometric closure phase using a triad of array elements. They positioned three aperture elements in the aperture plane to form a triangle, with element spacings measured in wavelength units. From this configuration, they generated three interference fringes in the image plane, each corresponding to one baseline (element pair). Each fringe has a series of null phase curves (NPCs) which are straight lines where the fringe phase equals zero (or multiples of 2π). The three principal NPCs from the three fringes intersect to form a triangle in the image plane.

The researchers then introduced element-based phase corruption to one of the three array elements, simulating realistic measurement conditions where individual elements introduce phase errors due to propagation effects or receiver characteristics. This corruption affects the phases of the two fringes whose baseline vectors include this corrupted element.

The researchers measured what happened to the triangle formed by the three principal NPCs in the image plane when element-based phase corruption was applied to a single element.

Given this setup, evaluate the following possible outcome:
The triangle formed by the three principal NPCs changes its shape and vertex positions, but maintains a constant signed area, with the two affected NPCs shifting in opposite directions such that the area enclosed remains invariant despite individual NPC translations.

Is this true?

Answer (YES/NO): NO